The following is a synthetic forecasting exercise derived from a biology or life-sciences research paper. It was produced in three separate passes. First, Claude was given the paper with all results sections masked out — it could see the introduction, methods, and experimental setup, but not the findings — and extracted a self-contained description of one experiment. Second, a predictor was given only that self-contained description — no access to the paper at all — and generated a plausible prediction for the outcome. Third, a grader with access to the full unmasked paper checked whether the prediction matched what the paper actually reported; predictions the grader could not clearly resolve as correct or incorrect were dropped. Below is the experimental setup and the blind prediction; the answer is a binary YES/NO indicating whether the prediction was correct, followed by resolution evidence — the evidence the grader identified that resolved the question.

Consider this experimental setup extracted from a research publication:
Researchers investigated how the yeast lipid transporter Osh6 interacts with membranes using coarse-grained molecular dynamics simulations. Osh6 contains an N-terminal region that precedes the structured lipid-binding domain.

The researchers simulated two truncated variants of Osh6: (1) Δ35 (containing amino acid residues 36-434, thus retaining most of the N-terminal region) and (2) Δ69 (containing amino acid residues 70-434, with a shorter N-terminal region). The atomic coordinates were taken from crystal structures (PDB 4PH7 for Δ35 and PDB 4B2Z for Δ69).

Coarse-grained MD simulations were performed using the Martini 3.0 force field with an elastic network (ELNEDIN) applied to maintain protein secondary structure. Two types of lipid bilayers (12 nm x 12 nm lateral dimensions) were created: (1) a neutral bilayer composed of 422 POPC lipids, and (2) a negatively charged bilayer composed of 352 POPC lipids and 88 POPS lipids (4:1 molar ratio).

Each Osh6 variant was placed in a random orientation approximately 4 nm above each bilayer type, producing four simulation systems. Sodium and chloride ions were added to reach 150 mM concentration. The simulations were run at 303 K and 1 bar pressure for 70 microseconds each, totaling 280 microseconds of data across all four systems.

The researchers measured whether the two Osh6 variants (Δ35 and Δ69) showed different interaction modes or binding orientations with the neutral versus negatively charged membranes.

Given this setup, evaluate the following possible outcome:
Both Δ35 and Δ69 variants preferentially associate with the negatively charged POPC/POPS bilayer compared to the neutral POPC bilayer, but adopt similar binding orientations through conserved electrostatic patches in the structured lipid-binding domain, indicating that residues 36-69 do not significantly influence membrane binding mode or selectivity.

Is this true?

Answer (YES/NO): NO